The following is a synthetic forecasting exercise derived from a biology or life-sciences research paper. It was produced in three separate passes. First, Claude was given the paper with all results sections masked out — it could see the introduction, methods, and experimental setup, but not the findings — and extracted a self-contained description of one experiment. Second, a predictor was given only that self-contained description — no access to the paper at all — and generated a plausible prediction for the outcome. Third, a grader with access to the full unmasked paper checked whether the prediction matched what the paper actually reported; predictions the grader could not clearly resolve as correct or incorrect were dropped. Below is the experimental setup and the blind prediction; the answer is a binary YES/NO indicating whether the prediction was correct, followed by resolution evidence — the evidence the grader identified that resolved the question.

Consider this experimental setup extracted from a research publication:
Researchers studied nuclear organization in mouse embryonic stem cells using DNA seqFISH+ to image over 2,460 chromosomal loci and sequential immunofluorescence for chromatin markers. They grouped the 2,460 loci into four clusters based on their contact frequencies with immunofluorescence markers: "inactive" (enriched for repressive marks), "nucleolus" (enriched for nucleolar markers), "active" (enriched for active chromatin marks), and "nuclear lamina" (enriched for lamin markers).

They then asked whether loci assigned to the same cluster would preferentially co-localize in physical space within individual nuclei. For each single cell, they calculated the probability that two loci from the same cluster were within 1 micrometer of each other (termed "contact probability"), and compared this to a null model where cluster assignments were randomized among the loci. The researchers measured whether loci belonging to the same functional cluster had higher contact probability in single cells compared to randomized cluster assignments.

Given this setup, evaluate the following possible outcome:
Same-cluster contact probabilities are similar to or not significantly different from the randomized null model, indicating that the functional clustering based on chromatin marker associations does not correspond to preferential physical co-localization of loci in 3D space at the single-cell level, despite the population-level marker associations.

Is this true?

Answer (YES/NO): NO